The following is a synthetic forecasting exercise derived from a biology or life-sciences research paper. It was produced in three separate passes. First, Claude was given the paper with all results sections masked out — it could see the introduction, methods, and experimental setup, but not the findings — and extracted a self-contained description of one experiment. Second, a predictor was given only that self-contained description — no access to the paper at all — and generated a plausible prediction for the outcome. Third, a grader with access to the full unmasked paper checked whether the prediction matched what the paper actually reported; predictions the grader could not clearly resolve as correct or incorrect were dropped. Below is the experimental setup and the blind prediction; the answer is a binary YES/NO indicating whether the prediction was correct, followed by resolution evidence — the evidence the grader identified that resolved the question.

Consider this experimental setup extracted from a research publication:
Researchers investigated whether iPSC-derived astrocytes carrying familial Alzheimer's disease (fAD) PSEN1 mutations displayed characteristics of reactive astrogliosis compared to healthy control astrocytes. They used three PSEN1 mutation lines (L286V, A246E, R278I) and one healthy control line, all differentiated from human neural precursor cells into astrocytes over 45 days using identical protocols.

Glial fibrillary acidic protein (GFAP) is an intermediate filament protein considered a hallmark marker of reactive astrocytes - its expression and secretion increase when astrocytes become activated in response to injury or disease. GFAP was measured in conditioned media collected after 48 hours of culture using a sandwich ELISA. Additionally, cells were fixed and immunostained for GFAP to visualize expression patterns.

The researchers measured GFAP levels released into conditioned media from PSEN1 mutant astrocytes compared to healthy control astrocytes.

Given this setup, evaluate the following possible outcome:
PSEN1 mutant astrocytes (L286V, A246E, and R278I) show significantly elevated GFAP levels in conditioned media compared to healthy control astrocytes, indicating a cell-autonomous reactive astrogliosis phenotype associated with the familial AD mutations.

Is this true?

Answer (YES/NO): YES